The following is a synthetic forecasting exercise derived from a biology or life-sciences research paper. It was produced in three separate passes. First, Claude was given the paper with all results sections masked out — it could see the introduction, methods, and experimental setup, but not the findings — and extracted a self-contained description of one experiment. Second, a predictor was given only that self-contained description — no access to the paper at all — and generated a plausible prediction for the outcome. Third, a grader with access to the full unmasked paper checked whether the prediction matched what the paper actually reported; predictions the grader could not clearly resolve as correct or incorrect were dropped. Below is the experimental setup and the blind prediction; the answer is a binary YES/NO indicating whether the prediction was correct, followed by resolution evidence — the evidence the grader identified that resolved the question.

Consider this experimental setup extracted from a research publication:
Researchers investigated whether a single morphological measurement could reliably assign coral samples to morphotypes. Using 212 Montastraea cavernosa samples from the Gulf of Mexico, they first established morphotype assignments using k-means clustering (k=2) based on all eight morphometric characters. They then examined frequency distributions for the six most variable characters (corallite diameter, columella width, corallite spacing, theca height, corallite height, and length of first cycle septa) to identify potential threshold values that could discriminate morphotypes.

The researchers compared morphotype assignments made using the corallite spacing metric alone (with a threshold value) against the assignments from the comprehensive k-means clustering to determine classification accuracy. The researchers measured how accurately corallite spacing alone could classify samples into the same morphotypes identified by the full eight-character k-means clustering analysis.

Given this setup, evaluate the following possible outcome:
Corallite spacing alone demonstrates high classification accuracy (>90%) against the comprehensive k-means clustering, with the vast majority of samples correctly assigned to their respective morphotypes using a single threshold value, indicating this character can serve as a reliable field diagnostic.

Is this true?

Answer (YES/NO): YES